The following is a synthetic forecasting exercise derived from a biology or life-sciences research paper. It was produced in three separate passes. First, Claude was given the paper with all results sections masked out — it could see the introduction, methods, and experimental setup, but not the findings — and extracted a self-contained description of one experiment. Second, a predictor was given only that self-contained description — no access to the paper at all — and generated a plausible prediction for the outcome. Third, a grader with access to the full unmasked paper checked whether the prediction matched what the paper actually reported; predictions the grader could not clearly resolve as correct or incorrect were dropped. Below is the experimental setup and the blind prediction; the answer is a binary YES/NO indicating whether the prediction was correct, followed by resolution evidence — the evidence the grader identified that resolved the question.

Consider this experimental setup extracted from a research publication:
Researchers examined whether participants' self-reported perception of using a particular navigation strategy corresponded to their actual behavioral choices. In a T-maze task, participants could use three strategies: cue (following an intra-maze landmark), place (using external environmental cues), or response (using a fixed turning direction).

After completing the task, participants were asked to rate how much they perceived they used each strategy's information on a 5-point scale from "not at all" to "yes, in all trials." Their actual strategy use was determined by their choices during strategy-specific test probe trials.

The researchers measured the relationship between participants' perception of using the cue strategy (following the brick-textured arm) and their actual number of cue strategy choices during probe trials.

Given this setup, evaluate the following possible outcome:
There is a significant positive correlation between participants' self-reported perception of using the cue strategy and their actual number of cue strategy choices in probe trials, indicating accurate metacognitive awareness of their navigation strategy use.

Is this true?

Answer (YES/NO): YES